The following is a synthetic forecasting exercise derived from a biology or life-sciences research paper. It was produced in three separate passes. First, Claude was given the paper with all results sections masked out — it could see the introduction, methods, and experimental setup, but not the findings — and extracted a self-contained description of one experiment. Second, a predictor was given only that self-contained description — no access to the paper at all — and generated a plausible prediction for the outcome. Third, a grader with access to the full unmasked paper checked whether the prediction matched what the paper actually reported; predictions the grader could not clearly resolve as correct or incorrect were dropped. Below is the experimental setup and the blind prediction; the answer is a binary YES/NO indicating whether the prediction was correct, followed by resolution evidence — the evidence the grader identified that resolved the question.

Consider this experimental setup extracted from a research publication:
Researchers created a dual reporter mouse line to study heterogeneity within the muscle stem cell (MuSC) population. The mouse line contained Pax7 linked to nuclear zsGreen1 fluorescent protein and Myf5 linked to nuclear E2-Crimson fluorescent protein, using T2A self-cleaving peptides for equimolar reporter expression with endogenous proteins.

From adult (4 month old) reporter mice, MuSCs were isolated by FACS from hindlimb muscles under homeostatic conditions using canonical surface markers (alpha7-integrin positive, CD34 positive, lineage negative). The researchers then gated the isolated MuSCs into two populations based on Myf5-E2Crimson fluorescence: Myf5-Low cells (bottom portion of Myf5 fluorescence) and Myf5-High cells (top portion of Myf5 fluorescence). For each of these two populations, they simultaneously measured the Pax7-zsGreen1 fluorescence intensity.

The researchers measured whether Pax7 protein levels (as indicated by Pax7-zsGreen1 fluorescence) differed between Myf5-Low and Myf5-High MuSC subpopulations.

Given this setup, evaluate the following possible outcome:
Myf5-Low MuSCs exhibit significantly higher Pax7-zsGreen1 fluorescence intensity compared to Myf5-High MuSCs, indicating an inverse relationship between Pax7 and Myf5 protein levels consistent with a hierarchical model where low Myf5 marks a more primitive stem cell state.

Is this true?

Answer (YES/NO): YES